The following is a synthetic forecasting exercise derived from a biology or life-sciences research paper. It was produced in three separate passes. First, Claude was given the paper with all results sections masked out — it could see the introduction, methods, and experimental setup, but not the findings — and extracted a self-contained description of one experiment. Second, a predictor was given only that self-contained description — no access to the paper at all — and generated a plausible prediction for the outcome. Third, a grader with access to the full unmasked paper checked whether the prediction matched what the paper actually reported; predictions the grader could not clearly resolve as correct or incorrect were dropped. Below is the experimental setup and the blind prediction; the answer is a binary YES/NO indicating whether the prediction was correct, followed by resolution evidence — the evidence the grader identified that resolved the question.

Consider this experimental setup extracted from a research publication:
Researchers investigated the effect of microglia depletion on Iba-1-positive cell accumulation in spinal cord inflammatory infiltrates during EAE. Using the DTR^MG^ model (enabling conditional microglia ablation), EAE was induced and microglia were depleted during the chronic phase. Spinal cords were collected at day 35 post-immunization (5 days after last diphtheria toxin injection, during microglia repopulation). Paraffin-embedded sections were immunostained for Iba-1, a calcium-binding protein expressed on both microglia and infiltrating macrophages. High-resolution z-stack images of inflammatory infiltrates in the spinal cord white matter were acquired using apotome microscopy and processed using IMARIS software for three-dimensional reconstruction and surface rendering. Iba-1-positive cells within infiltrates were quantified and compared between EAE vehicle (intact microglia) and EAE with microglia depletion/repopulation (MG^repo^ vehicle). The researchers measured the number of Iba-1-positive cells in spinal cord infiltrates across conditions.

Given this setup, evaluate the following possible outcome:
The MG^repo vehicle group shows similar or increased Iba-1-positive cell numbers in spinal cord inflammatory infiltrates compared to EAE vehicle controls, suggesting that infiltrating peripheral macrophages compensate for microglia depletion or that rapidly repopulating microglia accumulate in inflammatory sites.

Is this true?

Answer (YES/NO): NO